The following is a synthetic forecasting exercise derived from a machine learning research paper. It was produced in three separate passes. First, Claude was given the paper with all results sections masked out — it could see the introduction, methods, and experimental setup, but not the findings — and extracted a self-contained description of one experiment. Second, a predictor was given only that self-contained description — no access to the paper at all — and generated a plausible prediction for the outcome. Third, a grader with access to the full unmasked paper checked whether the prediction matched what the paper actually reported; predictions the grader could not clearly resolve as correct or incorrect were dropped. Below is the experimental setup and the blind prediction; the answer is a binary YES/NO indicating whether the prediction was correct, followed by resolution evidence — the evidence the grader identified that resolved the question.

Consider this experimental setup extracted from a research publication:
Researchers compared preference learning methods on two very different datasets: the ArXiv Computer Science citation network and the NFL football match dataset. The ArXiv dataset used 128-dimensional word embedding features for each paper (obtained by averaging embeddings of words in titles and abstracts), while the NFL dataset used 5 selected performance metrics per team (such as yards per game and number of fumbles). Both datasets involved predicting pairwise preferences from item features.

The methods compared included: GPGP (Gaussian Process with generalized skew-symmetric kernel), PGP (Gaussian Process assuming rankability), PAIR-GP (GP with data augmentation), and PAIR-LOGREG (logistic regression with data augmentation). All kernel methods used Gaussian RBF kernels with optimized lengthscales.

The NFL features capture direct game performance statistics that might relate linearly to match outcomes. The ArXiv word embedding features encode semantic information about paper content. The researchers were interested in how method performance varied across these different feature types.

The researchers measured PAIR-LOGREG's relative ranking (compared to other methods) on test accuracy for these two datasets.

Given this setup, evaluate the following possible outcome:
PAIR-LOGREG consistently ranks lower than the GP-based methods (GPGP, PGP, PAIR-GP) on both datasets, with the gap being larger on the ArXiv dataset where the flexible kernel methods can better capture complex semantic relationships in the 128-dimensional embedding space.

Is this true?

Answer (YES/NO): NO